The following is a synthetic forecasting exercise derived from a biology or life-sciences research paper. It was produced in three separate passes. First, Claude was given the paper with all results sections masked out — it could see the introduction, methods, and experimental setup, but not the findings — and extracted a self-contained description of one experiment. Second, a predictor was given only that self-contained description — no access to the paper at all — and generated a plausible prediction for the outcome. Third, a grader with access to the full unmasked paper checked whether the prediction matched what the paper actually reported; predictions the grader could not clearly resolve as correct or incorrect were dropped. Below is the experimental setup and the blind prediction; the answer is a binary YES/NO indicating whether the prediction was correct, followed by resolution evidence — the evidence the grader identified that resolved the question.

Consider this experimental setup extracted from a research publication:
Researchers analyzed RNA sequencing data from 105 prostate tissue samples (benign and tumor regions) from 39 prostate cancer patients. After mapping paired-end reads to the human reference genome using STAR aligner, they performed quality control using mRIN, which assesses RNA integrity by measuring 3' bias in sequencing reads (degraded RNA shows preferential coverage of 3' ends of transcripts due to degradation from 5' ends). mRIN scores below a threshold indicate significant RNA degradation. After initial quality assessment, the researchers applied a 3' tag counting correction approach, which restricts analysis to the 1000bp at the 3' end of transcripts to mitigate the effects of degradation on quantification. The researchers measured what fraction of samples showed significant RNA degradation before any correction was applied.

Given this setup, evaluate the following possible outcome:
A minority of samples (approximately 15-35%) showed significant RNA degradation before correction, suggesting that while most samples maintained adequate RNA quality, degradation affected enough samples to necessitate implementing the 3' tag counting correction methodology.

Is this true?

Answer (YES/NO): YES